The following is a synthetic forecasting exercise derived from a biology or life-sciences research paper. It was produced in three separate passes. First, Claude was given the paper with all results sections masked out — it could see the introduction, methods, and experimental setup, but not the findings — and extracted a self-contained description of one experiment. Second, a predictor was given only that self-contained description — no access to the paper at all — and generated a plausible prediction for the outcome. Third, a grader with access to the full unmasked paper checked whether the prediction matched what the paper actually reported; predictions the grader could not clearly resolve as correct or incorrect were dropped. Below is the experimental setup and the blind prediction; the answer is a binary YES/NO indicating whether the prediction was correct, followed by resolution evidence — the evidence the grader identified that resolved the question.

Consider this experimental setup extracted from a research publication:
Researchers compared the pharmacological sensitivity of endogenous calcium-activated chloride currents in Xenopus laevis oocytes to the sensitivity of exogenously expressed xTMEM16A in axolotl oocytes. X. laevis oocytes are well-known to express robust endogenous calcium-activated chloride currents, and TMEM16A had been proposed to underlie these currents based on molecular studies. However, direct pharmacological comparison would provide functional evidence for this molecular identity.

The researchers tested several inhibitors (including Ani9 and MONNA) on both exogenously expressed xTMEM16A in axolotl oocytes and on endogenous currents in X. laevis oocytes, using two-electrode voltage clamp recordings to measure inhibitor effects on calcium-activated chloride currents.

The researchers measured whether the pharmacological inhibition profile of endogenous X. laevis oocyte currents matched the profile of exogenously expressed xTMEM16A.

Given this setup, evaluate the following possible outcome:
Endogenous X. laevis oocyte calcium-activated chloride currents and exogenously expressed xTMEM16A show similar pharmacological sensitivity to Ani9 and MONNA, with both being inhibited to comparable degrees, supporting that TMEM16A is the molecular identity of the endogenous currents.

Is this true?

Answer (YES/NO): NO